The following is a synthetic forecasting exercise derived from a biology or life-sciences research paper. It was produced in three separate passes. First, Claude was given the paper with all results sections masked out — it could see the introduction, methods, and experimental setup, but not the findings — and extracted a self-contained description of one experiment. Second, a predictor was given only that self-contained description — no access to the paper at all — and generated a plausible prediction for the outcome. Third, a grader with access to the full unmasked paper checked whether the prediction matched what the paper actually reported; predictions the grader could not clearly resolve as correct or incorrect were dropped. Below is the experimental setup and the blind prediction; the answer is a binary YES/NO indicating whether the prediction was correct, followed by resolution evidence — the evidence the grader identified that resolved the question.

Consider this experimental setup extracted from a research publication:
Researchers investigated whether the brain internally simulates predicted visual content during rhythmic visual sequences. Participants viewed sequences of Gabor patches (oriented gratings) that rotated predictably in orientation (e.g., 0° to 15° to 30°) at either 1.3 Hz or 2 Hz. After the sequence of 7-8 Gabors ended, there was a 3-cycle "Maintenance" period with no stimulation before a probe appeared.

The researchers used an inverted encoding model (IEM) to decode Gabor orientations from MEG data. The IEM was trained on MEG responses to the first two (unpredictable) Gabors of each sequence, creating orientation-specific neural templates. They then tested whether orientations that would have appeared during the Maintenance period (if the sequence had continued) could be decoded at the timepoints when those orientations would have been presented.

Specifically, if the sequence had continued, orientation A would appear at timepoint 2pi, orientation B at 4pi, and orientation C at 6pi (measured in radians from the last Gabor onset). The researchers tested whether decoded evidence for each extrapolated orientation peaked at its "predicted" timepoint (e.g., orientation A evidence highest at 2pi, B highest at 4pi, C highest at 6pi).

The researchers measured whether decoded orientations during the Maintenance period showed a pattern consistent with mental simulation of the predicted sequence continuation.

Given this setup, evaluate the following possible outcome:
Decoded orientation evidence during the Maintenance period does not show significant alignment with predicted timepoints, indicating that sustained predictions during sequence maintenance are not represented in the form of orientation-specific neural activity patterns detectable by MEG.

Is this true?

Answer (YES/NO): NO